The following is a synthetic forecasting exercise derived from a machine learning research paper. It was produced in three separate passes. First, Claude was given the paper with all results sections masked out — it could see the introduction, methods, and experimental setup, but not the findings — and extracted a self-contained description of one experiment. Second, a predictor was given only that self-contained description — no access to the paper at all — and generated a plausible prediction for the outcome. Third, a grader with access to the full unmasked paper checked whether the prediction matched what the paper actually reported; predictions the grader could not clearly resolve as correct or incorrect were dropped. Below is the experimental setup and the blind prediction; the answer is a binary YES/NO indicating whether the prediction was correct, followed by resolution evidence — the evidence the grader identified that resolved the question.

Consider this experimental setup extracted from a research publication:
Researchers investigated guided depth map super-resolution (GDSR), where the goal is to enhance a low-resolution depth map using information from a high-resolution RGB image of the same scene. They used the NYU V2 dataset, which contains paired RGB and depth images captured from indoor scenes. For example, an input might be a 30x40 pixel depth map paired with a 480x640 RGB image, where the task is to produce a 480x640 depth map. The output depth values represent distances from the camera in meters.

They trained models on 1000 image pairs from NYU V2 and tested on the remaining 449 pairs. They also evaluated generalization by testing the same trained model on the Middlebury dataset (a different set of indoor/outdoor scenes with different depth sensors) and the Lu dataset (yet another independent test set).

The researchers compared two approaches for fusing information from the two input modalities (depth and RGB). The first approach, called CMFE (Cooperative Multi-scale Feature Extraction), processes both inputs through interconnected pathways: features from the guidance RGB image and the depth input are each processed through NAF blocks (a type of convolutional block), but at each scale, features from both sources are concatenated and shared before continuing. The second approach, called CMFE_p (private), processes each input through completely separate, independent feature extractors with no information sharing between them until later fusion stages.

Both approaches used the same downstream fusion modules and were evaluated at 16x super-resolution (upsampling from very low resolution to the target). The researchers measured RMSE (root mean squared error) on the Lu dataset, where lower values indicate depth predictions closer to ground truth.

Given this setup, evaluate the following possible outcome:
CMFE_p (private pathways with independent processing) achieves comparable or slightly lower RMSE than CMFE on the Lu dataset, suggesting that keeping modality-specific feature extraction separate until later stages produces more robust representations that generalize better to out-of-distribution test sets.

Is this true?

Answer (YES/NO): NO